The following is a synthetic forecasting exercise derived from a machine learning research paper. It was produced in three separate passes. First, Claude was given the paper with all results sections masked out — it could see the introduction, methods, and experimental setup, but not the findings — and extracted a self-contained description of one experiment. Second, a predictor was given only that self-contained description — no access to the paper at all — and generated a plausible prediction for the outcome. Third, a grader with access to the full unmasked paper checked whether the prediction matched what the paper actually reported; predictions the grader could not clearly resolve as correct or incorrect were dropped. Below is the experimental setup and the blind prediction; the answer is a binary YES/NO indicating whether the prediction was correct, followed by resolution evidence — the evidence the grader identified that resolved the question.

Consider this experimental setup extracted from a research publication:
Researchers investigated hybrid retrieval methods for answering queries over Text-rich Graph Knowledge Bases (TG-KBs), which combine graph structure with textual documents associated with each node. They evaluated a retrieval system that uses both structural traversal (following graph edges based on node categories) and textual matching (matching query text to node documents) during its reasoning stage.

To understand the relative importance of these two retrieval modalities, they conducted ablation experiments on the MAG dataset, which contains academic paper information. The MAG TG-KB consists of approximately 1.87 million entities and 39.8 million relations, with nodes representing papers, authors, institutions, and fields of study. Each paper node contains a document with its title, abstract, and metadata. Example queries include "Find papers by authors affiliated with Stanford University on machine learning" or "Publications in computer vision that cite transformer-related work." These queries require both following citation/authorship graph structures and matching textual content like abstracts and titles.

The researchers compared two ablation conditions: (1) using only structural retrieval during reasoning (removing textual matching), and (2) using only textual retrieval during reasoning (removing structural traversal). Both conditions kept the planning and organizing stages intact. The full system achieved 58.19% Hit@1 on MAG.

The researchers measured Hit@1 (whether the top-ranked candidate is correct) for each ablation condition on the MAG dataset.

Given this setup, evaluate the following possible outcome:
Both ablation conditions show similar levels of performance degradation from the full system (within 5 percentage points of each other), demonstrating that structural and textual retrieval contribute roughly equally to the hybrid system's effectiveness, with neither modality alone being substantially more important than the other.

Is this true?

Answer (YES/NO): NO